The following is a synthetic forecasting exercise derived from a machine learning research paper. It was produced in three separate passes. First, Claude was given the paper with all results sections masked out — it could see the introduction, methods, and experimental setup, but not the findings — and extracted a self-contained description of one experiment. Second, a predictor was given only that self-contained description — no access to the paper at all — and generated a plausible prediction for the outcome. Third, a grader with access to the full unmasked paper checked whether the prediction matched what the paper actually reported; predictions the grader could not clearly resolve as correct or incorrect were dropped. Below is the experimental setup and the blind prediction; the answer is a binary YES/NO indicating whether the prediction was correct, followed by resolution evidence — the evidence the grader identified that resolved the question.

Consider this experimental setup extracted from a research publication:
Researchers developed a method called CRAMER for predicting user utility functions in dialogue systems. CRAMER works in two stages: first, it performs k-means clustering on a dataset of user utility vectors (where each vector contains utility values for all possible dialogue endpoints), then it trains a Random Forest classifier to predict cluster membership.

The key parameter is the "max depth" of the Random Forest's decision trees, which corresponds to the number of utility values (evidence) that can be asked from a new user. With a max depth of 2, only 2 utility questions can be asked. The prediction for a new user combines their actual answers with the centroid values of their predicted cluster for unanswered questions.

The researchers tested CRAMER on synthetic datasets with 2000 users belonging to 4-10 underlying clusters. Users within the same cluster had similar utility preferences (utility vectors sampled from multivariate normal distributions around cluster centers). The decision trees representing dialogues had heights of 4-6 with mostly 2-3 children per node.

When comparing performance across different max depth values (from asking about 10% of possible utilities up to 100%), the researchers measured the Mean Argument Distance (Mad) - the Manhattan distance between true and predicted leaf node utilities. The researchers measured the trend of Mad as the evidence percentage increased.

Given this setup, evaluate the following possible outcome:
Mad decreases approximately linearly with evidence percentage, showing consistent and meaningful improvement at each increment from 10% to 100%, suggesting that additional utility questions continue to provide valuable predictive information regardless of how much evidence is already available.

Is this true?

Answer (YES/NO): NO